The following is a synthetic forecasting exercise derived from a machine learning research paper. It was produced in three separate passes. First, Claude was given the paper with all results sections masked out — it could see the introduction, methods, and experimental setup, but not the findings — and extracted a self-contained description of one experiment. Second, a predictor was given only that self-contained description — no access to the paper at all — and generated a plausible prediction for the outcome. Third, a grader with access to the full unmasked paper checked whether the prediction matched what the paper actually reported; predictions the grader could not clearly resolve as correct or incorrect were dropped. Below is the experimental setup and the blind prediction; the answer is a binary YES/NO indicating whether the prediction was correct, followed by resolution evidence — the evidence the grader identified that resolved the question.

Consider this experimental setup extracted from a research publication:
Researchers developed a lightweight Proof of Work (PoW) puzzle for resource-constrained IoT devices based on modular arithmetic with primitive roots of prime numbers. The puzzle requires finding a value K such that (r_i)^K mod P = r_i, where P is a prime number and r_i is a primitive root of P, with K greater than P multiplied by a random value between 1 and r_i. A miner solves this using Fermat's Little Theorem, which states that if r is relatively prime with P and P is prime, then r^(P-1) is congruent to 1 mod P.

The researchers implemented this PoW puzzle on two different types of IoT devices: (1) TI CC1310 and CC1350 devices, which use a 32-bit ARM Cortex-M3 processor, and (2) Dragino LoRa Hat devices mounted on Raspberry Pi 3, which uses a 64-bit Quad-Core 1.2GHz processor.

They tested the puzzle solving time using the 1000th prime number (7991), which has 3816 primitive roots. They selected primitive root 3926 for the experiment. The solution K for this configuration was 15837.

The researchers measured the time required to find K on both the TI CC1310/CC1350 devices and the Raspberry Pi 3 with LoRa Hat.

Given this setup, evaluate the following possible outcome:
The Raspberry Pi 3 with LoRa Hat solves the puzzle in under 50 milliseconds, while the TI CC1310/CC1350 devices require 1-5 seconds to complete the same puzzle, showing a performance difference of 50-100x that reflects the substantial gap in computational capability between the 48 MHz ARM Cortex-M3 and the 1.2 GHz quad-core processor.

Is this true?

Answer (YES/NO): NO